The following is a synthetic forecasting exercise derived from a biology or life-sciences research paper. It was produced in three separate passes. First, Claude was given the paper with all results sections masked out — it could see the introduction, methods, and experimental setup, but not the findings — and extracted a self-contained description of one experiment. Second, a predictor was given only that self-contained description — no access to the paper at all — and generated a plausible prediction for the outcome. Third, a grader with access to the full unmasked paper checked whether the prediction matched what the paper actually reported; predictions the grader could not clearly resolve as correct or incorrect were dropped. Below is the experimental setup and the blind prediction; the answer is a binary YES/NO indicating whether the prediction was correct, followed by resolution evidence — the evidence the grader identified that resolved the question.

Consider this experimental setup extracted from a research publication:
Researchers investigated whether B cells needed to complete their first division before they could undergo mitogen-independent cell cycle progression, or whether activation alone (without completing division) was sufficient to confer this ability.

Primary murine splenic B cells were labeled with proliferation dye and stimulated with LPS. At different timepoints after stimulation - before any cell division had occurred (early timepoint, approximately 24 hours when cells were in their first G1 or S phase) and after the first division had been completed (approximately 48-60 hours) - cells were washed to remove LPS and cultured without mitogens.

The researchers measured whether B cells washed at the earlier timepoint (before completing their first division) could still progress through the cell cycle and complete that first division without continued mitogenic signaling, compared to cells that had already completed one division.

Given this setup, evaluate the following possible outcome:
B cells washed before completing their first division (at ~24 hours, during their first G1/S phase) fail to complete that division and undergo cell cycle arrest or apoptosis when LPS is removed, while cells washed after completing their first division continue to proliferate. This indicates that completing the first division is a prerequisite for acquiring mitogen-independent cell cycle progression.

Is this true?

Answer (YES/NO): NO